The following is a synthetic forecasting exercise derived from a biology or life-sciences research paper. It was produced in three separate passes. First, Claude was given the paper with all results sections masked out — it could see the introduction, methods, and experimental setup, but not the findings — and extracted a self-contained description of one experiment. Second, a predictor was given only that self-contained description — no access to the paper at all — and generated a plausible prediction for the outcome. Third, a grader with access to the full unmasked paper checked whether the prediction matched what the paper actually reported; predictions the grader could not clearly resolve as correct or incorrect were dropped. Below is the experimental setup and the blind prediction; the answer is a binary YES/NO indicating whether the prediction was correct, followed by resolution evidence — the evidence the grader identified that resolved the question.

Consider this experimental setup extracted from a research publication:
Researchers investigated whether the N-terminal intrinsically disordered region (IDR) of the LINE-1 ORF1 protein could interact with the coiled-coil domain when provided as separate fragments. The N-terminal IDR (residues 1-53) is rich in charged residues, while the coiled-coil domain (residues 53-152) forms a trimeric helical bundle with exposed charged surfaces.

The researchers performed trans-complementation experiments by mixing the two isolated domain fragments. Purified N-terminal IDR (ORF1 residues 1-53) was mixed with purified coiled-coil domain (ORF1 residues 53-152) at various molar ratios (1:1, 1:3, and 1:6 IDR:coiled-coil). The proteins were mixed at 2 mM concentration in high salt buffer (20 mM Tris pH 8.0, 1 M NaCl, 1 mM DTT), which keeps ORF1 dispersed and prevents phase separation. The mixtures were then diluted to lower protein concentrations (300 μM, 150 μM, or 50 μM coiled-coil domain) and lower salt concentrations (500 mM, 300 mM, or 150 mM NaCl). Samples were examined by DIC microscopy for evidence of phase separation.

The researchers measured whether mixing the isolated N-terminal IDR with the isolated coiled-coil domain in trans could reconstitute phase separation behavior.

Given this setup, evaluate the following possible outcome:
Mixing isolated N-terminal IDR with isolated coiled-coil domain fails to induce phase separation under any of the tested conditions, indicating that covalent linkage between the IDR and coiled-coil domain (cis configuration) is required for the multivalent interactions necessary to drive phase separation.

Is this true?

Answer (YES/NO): YES